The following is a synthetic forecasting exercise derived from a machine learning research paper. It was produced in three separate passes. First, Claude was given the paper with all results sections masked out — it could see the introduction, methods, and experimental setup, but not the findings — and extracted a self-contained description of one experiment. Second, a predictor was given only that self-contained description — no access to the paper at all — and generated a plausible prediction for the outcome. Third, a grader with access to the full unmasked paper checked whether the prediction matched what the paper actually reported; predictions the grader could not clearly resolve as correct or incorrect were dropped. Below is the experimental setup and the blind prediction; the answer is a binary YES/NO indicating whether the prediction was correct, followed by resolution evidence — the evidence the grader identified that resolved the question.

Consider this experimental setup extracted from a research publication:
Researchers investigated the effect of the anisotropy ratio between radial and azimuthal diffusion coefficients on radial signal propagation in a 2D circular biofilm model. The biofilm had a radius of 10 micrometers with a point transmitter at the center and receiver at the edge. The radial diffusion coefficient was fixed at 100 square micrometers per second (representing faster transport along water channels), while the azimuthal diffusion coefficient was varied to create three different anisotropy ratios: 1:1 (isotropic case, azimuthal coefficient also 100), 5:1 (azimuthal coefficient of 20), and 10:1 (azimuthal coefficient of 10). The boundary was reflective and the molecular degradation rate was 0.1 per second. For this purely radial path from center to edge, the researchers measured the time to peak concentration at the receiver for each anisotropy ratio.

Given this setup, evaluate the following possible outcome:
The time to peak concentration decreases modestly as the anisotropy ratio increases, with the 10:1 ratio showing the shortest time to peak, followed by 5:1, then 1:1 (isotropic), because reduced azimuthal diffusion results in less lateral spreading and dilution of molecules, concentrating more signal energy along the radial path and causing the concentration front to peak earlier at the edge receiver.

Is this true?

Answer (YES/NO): NO